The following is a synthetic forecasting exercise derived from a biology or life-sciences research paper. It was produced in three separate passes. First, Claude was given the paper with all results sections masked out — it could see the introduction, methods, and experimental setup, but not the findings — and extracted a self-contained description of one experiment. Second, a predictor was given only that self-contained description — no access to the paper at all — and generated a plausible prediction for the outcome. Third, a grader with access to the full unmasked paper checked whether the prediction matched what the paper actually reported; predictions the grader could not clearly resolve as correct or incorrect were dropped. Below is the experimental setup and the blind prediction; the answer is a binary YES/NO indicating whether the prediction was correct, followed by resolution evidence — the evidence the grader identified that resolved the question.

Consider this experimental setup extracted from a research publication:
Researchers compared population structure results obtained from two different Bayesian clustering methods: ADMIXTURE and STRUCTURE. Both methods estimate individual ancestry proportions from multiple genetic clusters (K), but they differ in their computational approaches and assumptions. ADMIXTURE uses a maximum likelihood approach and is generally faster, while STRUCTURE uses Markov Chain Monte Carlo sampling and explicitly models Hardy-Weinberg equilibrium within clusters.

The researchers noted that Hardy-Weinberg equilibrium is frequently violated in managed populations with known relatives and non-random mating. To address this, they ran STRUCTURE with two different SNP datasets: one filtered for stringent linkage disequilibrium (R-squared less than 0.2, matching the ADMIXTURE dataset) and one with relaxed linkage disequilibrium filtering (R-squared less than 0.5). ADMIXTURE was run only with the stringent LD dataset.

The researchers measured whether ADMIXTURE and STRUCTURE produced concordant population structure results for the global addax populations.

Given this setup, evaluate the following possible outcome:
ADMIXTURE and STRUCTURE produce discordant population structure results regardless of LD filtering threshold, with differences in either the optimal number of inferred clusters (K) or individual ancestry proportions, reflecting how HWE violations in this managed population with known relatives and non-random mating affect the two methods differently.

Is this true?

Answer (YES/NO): NO